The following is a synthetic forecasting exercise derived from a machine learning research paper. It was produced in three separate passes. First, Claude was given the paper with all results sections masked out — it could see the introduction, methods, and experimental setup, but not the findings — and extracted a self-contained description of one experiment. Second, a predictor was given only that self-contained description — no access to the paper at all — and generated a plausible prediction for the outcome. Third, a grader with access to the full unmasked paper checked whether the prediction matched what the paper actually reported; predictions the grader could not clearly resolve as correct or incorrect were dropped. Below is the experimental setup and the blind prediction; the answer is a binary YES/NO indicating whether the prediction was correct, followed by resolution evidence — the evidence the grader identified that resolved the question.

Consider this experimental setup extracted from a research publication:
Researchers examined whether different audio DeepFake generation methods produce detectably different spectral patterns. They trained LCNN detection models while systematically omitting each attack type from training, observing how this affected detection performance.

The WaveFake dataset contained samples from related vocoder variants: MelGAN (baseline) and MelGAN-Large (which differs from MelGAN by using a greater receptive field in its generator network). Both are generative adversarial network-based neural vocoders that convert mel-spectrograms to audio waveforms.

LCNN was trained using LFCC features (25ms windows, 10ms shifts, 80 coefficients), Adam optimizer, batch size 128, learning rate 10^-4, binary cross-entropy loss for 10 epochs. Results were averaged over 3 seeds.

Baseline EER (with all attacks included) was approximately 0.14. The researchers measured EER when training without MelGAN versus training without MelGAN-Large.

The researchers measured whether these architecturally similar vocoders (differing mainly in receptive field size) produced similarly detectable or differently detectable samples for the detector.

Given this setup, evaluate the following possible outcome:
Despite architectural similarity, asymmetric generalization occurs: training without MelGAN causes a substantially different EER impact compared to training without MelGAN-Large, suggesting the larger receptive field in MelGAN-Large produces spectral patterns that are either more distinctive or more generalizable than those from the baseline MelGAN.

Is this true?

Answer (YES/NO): YES